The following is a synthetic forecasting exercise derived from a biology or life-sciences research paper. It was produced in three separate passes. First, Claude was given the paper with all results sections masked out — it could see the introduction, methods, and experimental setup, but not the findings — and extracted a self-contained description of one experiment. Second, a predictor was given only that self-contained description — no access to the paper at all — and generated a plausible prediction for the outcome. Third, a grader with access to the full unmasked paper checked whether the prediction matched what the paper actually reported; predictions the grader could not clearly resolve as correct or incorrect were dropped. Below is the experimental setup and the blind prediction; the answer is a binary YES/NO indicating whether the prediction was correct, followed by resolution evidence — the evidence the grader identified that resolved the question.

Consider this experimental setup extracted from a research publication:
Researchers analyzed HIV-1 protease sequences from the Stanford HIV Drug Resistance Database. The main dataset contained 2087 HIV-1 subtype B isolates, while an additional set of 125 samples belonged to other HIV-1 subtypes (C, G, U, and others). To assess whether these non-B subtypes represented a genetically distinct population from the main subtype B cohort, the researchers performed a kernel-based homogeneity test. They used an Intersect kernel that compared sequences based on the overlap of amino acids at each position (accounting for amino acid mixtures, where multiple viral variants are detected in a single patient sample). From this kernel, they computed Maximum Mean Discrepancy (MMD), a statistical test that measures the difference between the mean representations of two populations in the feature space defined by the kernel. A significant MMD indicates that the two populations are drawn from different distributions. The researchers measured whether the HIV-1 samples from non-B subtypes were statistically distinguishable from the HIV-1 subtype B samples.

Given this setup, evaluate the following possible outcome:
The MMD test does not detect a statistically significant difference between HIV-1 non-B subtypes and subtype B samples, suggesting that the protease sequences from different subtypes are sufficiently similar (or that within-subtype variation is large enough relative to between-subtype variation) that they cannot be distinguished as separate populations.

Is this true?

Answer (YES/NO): NO